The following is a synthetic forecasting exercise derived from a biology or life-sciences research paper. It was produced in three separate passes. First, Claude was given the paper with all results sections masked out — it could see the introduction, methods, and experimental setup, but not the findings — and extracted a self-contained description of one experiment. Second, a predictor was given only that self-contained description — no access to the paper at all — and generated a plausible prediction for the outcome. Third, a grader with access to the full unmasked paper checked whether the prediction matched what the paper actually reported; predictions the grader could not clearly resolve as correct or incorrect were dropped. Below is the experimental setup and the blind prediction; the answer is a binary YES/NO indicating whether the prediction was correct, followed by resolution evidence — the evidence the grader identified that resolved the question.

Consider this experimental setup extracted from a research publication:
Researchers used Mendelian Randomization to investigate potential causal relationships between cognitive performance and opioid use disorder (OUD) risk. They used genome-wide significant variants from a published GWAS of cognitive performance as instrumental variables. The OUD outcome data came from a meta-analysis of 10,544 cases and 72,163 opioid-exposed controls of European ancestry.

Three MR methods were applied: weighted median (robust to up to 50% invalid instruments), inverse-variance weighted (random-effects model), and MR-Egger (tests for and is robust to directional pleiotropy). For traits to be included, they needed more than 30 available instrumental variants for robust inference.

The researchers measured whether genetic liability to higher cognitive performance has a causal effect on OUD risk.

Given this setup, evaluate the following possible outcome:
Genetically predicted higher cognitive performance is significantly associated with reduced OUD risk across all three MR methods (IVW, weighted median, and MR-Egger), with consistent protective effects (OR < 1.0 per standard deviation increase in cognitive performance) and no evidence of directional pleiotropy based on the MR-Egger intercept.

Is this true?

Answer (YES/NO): NO